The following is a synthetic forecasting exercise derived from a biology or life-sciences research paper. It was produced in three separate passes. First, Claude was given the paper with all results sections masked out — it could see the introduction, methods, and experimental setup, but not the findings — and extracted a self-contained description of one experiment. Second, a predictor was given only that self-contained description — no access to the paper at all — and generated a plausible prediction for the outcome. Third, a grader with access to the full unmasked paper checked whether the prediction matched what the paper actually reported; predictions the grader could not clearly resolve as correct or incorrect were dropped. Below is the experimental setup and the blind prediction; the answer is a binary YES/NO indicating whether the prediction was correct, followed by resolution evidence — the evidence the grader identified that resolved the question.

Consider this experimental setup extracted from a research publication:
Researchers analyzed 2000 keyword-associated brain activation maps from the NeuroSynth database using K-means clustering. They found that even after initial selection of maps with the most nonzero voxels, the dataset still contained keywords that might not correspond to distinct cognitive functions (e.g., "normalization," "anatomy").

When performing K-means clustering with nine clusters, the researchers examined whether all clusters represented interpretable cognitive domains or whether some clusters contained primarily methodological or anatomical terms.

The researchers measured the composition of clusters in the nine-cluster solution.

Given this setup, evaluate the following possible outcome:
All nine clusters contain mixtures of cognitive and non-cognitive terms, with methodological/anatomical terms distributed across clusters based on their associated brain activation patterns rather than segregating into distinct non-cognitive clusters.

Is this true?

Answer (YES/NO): NO